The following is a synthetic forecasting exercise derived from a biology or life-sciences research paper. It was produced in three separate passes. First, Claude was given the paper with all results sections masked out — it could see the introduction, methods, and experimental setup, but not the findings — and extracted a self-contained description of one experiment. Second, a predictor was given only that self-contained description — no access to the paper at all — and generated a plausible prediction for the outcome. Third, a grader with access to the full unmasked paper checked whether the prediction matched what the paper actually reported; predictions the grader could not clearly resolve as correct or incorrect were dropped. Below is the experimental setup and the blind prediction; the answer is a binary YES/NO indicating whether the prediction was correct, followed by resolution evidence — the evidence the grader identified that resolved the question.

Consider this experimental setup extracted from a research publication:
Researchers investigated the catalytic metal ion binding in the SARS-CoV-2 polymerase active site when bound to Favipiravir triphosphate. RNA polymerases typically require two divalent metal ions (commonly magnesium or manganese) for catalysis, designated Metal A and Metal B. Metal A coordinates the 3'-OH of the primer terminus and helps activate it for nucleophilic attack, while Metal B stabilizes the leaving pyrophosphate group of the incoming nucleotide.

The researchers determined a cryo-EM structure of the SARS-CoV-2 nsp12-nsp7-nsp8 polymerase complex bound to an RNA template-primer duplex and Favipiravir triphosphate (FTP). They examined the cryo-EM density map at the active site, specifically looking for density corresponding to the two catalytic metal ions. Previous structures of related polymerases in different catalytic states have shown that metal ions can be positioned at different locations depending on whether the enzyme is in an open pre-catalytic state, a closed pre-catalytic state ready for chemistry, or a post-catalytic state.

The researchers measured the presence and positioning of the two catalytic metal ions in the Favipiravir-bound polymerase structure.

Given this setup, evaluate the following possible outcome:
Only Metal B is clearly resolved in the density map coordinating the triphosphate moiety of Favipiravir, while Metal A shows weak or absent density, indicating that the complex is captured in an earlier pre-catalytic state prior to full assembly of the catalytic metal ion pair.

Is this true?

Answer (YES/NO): NO